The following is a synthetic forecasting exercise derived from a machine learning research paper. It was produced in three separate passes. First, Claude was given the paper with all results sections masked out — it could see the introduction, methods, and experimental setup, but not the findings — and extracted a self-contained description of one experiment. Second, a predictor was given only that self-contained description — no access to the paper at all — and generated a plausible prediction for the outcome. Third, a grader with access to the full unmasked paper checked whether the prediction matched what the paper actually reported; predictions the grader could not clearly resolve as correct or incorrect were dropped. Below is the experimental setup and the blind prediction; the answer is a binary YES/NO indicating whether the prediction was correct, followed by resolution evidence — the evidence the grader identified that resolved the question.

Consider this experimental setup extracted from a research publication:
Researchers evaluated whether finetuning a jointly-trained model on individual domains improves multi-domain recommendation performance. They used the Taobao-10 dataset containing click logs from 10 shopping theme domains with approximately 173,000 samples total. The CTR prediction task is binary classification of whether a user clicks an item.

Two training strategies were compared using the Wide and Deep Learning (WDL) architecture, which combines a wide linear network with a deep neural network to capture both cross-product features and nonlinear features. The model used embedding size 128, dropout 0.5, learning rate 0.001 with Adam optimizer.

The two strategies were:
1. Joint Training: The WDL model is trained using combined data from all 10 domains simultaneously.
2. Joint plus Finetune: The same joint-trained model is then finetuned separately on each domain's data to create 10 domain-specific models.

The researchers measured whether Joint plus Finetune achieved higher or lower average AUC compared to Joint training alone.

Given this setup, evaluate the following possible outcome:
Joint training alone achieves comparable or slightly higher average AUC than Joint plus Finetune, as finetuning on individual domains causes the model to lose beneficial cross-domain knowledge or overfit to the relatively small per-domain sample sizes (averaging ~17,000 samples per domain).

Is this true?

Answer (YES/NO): YES